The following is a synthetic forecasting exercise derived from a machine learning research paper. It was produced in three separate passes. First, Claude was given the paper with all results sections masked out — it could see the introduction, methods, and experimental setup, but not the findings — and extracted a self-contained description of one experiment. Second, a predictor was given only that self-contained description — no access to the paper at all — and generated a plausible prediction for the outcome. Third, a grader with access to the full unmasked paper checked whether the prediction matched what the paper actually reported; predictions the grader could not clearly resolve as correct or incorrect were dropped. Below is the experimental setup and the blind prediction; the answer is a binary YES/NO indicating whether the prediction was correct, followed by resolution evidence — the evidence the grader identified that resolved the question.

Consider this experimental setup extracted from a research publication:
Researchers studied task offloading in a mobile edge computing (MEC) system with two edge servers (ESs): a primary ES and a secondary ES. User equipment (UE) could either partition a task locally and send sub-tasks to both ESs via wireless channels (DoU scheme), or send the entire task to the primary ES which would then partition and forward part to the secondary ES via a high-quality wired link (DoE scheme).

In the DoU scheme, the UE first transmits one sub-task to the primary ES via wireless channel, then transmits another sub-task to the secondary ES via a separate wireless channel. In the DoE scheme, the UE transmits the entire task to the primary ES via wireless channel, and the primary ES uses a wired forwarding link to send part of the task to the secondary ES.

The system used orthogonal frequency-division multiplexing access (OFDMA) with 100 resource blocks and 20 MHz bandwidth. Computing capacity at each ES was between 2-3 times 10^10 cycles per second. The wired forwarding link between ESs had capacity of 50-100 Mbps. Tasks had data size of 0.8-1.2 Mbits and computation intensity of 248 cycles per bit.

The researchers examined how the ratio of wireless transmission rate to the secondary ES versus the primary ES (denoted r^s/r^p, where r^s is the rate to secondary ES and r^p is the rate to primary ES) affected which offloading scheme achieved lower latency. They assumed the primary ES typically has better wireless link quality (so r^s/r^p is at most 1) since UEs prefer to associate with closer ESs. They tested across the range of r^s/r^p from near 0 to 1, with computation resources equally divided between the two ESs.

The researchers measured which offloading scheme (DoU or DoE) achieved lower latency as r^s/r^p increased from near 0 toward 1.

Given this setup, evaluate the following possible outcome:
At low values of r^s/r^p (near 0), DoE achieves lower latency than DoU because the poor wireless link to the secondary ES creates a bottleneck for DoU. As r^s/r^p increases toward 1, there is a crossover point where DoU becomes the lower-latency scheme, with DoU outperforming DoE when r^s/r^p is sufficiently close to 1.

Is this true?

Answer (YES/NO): YES